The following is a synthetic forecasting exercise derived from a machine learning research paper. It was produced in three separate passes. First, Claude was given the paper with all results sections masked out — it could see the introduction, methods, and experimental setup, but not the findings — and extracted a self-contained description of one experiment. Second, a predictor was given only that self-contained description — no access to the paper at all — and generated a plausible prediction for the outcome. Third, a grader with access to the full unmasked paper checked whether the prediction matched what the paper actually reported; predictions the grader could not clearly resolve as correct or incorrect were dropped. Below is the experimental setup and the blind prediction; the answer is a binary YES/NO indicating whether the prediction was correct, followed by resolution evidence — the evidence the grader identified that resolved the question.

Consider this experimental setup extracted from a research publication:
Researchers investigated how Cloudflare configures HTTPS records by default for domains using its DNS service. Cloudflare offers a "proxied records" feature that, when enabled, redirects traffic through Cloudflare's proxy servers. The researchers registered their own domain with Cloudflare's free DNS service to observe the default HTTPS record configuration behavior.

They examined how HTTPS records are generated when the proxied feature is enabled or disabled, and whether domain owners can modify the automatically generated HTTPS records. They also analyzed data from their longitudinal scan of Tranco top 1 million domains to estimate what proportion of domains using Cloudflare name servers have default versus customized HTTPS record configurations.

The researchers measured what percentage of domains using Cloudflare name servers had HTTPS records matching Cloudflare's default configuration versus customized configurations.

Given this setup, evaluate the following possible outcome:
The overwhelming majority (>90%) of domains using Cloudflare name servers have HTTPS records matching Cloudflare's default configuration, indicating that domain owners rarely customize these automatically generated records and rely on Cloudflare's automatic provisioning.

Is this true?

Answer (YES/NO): NO